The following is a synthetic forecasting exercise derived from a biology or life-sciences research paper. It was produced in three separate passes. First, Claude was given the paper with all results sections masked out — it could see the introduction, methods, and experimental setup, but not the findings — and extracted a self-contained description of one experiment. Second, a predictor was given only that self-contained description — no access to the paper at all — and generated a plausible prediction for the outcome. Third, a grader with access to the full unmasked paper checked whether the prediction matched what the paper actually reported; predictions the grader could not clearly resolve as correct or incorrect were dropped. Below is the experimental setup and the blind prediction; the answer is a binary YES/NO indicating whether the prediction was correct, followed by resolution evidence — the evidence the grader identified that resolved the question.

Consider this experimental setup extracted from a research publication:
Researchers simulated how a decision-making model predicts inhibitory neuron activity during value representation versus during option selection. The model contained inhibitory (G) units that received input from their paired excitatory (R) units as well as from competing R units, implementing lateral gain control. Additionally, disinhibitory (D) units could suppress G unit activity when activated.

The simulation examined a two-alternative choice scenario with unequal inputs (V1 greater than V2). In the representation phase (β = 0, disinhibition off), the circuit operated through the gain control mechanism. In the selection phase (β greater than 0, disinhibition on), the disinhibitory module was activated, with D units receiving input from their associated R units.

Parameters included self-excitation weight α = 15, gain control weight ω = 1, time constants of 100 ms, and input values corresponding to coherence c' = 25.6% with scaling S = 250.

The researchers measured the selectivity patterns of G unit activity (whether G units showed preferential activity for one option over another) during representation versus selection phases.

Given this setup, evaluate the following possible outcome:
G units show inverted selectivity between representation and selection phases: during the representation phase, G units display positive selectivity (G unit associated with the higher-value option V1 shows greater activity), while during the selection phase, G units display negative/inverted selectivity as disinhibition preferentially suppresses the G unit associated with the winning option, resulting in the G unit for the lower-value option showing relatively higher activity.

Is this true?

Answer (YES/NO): NO